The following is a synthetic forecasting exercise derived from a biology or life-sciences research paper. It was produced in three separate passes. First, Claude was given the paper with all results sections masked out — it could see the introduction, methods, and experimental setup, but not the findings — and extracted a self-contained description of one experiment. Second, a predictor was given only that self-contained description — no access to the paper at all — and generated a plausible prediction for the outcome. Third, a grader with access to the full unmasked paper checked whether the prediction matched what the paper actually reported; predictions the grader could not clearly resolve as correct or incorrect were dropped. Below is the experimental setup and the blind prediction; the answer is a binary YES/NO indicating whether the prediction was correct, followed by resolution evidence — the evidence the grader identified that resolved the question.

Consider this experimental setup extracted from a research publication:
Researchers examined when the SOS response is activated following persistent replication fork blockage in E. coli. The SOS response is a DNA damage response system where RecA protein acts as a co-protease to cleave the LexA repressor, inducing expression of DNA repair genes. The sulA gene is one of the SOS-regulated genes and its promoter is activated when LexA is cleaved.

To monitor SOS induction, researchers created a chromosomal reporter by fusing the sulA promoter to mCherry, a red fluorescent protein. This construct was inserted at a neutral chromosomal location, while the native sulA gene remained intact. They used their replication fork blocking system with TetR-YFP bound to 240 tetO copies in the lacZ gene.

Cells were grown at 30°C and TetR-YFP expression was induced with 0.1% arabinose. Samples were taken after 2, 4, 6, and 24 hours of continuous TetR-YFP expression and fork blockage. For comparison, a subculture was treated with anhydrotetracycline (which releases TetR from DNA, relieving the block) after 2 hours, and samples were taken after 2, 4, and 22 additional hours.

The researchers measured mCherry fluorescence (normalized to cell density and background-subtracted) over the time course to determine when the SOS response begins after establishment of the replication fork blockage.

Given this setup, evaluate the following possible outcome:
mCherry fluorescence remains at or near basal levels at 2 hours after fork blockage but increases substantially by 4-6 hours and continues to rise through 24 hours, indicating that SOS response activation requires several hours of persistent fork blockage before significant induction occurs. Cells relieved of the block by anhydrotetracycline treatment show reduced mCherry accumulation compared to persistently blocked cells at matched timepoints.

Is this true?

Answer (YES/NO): YES